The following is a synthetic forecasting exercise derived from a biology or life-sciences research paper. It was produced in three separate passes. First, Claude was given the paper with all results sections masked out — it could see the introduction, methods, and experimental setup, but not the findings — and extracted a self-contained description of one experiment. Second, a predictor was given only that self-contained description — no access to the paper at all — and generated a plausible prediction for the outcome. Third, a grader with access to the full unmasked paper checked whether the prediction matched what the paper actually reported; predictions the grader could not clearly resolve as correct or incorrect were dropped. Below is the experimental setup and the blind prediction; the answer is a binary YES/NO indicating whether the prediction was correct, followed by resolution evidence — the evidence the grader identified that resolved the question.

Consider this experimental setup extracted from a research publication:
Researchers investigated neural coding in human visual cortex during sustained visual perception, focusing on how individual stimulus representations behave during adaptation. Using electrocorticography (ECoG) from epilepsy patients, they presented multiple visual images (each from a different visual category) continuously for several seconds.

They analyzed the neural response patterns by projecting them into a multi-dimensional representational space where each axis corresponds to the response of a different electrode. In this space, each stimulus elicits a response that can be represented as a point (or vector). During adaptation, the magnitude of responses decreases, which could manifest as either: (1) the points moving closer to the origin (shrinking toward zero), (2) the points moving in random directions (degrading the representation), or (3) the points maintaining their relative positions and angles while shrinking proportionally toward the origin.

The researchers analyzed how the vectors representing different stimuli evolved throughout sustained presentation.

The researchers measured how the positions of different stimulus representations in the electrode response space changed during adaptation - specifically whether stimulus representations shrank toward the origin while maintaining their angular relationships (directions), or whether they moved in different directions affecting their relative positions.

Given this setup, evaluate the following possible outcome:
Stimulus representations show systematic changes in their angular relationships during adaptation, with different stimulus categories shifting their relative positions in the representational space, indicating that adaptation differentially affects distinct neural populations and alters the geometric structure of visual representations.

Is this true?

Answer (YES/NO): NO